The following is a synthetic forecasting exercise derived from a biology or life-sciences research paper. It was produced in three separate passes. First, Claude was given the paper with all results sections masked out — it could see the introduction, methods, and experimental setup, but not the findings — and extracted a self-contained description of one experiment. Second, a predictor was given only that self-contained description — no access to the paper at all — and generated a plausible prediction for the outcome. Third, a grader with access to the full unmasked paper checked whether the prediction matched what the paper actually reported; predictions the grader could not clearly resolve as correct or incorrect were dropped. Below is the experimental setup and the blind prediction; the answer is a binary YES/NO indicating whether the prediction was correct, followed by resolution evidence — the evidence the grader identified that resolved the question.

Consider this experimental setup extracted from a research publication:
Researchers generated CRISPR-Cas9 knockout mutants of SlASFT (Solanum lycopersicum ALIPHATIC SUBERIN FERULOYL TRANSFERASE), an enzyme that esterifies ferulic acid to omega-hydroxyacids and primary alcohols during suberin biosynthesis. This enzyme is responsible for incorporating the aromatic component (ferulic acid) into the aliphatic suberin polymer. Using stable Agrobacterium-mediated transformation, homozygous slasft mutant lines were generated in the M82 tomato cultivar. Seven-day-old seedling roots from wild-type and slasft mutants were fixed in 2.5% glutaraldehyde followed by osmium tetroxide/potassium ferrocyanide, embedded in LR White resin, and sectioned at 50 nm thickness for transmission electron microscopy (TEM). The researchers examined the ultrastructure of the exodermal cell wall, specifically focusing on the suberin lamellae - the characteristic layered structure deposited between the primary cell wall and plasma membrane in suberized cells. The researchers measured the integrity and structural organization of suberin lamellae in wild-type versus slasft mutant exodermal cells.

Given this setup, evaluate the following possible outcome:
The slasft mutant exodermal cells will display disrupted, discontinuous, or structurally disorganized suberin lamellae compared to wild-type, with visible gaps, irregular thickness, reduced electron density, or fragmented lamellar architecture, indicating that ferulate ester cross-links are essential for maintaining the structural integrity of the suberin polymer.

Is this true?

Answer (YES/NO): YES